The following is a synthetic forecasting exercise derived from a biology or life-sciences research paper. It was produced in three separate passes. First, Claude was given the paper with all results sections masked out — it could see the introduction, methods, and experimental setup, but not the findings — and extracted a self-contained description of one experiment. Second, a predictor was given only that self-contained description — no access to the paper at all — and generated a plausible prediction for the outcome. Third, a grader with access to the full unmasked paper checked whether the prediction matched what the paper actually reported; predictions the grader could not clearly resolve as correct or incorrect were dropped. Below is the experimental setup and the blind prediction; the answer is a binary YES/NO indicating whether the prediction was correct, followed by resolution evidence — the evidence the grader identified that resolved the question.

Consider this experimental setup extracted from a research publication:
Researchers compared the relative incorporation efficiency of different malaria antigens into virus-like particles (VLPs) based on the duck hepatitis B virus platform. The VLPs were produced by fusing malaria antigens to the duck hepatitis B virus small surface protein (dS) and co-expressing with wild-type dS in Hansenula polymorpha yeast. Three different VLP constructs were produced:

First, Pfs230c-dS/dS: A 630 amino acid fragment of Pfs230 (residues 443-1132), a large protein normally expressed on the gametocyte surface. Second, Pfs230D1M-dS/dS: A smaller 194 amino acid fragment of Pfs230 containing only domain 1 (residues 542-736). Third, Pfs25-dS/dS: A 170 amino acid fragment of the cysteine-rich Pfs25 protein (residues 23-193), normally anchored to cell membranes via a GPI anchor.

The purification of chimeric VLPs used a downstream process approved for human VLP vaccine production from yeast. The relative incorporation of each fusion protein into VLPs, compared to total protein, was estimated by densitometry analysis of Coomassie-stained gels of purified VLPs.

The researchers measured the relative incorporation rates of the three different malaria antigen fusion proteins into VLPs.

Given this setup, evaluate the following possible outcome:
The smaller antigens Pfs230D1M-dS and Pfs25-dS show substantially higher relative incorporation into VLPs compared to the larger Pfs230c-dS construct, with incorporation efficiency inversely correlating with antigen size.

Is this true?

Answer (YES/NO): NO